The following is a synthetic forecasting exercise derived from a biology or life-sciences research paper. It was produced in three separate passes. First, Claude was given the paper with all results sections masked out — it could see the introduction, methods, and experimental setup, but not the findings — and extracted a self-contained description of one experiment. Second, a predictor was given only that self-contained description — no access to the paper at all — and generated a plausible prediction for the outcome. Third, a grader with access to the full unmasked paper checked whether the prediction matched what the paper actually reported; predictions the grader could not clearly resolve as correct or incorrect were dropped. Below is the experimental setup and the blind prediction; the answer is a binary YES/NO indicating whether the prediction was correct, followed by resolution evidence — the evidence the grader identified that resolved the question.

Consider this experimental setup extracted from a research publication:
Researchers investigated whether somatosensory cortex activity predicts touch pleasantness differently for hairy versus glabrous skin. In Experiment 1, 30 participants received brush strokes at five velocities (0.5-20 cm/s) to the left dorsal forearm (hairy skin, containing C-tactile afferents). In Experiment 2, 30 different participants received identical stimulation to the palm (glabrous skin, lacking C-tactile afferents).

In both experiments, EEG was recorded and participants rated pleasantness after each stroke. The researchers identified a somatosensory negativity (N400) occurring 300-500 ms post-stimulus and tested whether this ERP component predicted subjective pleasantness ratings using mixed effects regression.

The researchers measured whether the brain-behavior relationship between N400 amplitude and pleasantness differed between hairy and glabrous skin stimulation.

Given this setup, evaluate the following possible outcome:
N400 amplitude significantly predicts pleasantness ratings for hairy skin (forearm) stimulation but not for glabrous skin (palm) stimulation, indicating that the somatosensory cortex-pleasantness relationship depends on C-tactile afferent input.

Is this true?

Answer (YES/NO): YES